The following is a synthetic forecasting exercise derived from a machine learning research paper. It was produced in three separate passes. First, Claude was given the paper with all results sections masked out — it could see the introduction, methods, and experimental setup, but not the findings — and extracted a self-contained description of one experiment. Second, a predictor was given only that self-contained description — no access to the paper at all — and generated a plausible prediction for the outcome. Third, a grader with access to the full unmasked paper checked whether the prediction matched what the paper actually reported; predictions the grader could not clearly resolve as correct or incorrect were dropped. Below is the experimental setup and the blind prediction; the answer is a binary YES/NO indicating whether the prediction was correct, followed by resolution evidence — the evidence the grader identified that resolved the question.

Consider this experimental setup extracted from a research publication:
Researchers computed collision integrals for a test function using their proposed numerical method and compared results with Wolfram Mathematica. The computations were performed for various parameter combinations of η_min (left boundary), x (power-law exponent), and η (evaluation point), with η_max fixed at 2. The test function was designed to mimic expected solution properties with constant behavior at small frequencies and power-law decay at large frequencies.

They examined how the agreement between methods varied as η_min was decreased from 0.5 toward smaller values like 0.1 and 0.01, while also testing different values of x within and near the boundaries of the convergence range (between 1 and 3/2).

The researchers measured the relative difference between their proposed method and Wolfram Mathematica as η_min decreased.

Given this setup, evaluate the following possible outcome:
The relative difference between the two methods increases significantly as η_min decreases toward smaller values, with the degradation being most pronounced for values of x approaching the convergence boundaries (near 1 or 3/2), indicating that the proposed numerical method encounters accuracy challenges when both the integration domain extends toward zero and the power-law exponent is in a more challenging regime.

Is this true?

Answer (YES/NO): NO